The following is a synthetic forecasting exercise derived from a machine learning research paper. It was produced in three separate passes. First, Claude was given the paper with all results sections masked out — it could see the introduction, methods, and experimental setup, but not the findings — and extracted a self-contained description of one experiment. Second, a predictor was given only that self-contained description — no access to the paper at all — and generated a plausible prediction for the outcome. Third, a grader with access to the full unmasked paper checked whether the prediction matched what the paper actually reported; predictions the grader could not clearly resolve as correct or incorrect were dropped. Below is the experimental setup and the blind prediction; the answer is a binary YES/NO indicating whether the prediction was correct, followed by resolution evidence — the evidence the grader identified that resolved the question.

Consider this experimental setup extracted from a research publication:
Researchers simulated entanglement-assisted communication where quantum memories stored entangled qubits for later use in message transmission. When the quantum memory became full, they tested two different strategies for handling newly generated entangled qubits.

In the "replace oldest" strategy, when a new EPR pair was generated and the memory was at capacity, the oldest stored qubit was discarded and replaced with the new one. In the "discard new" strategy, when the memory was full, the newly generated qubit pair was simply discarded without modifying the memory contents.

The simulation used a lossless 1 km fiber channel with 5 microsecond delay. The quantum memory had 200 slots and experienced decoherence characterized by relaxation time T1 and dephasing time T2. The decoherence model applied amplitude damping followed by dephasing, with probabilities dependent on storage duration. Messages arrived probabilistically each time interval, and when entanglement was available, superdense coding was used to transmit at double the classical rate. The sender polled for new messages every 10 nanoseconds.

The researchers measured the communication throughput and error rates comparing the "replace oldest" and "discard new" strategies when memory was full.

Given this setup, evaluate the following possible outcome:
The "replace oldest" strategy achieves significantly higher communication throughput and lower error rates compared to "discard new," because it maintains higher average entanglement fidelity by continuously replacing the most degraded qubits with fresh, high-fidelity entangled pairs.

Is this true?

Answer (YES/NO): NO